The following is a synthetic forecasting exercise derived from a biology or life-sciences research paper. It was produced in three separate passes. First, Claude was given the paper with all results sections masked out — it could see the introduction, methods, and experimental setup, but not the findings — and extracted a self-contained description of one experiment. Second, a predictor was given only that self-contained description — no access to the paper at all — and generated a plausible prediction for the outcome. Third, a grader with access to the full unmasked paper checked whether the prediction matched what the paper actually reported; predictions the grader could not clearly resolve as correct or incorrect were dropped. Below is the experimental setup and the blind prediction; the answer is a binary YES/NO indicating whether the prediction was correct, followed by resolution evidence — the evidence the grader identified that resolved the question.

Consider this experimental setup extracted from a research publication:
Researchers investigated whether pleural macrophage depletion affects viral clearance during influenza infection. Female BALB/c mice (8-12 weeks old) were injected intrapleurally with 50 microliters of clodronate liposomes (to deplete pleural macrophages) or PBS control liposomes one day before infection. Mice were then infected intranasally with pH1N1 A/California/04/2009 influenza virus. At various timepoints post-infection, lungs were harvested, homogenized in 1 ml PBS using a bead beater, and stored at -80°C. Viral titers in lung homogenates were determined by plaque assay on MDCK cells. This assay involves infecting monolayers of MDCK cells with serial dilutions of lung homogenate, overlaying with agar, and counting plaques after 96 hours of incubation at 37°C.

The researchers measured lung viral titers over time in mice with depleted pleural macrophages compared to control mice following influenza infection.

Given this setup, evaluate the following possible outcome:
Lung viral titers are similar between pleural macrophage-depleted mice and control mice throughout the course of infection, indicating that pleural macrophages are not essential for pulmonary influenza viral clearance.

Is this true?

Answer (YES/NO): YES